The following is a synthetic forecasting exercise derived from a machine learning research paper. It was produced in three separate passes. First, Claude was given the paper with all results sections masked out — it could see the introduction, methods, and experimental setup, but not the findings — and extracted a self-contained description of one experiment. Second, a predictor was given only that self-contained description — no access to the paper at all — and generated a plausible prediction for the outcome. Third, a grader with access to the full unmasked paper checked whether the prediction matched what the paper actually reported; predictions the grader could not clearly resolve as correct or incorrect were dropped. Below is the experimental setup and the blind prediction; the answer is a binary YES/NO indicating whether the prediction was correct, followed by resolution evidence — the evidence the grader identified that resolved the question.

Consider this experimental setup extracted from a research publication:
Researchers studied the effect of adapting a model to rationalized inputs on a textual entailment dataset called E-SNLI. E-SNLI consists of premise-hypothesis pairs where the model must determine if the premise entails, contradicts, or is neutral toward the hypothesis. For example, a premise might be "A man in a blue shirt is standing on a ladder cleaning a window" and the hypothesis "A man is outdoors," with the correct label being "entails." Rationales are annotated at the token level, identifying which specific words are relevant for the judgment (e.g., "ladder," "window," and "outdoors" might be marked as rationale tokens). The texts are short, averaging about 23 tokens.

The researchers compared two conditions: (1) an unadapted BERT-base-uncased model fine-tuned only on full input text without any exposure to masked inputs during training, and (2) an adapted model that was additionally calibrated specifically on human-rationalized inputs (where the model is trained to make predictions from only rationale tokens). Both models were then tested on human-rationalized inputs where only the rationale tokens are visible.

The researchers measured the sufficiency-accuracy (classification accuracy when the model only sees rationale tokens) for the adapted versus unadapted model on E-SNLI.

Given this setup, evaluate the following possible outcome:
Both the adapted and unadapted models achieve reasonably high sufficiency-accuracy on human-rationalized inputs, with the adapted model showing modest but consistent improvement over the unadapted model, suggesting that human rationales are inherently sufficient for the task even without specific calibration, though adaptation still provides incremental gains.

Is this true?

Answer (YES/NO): NO